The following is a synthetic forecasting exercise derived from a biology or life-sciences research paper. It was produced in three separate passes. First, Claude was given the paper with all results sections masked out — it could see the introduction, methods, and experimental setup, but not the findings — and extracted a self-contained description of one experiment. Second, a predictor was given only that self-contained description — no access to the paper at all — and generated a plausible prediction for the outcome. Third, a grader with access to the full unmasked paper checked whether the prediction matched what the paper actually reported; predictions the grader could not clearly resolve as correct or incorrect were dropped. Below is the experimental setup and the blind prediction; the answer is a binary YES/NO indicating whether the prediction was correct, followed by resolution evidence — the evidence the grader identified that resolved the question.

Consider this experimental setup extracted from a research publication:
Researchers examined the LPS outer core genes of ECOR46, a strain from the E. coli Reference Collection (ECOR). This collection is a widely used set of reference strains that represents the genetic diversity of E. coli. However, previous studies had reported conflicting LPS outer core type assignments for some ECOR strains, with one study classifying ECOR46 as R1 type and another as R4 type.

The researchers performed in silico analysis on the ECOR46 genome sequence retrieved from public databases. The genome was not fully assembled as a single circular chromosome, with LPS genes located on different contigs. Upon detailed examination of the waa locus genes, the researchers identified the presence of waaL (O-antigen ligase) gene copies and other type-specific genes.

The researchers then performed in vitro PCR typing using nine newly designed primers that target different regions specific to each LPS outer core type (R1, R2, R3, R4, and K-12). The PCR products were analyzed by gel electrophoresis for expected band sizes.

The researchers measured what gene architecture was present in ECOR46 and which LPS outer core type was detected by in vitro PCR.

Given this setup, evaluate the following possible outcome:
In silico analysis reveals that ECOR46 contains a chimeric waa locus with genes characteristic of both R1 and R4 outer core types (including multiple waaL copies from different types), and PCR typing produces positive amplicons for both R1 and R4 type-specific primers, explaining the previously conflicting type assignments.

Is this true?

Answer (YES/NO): NO